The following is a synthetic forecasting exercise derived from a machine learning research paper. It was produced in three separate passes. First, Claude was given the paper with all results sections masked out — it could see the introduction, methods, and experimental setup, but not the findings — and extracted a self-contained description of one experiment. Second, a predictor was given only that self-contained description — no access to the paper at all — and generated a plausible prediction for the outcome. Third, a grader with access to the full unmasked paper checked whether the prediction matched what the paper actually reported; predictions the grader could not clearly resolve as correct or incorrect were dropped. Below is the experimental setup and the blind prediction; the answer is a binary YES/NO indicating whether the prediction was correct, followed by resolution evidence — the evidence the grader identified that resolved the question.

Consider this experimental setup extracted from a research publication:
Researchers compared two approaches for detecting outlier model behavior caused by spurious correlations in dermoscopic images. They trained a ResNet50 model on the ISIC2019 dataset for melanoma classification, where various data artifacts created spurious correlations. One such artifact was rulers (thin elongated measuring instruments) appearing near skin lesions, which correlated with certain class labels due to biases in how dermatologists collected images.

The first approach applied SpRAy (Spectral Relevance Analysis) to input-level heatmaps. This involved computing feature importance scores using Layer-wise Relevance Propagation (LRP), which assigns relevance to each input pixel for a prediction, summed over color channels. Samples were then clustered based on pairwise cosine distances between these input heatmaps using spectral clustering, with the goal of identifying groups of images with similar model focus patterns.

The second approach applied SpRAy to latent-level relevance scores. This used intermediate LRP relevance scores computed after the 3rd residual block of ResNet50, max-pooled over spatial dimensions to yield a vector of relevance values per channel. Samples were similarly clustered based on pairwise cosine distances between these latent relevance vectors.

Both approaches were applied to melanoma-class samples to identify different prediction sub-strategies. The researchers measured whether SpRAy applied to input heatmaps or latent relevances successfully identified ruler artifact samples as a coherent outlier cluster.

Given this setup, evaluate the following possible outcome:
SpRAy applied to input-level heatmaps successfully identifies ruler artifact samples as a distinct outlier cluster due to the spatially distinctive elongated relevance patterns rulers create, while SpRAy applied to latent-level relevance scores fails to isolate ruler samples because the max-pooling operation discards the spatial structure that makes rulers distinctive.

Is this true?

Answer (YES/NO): NO